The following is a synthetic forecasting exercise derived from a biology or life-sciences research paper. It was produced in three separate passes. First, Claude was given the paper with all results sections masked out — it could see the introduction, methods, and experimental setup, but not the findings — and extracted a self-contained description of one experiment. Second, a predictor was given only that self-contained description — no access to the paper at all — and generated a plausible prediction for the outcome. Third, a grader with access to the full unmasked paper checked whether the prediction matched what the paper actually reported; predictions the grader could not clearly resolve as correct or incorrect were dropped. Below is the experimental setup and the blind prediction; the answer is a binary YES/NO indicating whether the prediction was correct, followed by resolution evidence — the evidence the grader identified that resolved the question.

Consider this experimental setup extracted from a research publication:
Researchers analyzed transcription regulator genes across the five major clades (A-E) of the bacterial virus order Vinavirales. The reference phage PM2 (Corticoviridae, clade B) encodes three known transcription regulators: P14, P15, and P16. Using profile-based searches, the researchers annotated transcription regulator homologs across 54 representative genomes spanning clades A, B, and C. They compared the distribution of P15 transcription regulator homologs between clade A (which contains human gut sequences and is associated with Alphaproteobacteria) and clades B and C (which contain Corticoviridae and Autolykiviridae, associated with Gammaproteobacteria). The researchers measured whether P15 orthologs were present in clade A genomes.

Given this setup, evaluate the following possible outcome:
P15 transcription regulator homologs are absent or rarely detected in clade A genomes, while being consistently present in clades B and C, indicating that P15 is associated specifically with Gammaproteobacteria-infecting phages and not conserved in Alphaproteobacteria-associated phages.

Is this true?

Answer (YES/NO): YES